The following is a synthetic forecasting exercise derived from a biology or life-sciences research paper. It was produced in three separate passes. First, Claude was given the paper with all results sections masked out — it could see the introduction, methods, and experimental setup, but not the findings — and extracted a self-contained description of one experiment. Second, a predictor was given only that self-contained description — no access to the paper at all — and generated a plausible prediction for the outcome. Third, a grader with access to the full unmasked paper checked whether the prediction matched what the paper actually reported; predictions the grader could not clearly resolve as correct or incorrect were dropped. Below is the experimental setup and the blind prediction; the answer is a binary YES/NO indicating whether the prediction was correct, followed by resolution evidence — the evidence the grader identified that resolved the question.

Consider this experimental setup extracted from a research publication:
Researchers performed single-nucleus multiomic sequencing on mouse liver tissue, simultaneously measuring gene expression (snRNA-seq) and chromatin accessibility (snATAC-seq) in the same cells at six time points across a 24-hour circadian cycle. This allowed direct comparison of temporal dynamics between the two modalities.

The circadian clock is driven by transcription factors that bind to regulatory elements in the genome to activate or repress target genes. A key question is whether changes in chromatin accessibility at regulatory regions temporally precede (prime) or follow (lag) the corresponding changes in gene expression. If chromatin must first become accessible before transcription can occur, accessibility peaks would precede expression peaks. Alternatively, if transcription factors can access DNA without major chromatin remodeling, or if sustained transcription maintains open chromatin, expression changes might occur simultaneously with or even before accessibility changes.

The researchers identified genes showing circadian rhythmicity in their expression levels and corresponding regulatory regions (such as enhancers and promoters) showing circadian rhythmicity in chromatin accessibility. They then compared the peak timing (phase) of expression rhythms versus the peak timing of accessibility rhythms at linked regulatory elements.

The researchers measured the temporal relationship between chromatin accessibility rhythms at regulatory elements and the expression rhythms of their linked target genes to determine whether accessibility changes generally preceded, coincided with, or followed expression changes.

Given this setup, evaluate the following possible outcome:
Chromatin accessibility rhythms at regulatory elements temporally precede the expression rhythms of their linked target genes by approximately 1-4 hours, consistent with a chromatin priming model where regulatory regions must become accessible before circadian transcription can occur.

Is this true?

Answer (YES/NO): NO